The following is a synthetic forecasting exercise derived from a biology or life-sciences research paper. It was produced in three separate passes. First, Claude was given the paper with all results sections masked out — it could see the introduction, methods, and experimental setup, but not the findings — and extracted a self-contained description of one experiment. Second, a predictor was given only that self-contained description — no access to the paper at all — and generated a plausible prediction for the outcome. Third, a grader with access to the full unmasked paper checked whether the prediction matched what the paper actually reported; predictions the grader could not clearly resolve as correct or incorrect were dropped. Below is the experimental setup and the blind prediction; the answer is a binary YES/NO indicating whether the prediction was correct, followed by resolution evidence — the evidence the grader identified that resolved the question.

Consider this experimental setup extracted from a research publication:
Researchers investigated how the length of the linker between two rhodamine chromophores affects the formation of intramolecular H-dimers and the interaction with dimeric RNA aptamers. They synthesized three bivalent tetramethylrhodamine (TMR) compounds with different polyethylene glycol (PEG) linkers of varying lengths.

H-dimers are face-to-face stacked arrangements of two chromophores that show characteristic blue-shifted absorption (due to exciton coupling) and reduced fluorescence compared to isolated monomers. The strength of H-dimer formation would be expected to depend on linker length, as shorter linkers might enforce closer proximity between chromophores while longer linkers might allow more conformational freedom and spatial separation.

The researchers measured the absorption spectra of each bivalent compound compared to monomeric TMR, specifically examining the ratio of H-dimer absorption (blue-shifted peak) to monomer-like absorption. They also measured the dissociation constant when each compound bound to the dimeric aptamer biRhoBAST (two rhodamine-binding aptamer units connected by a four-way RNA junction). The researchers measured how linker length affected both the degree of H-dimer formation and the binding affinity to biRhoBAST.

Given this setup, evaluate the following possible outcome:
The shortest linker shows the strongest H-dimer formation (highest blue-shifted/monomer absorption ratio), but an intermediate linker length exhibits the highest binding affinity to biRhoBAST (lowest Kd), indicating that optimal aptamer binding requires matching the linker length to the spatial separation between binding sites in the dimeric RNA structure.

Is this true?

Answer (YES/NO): NO